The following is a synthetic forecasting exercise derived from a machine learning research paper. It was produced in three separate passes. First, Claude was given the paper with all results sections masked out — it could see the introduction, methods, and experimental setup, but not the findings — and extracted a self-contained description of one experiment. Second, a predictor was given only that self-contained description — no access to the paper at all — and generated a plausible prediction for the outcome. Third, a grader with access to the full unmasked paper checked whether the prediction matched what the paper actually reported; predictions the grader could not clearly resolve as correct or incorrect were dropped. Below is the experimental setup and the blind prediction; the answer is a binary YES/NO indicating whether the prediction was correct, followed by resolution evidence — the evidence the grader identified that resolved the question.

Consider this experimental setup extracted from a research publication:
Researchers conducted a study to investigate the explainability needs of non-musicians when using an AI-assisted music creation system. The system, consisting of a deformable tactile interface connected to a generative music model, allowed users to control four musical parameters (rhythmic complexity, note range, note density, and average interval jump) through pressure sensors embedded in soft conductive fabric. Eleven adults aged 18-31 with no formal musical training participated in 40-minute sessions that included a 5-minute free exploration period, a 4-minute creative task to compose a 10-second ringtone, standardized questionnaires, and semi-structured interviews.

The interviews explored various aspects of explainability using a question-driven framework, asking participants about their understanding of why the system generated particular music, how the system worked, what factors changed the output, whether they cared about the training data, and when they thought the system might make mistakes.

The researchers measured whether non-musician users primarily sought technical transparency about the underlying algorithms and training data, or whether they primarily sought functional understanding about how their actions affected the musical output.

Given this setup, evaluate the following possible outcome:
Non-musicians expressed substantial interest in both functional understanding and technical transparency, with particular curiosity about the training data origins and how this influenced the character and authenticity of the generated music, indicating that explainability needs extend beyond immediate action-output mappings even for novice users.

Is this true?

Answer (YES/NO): NO